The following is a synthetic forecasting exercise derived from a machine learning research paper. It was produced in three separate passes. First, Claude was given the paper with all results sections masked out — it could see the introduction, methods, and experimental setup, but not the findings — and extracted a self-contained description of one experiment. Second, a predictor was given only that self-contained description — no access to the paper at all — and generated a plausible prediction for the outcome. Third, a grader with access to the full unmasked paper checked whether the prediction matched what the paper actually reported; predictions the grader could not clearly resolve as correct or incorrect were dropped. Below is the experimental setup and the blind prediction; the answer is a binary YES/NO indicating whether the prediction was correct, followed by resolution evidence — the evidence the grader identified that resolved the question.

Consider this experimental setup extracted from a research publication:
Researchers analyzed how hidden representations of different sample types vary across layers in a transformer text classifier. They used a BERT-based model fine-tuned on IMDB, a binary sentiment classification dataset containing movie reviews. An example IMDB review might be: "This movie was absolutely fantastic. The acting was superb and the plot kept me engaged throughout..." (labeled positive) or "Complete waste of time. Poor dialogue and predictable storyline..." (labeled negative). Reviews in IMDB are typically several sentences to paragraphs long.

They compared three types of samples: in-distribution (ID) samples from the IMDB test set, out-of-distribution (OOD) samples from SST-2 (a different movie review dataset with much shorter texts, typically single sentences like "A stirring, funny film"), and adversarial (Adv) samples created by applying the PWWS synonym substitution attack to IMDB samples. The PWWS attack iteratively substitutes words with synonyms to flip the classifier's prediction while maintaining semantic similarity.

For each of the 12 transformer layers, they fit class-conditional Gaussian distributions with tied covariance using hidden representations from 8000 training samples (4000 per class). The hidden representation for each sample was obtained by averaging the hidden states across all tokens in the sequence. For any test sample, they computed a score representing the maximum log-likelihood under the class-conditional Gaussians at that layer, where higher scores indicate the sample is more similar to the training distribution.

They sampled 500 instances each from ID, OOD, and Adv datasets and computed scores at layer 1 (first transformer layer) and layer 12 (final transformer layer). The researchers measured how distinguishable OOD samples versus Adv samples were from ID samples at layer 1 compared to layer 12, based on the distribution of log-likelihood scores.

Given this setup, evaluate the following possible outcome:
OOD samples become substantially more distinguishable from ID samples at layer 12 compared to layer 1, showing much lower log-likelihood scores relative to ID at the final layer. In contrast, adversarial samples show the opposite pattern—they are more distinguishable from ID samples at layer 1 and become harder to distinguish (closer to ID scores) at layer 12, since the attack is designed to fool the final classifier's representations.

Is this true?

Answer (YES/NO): NO